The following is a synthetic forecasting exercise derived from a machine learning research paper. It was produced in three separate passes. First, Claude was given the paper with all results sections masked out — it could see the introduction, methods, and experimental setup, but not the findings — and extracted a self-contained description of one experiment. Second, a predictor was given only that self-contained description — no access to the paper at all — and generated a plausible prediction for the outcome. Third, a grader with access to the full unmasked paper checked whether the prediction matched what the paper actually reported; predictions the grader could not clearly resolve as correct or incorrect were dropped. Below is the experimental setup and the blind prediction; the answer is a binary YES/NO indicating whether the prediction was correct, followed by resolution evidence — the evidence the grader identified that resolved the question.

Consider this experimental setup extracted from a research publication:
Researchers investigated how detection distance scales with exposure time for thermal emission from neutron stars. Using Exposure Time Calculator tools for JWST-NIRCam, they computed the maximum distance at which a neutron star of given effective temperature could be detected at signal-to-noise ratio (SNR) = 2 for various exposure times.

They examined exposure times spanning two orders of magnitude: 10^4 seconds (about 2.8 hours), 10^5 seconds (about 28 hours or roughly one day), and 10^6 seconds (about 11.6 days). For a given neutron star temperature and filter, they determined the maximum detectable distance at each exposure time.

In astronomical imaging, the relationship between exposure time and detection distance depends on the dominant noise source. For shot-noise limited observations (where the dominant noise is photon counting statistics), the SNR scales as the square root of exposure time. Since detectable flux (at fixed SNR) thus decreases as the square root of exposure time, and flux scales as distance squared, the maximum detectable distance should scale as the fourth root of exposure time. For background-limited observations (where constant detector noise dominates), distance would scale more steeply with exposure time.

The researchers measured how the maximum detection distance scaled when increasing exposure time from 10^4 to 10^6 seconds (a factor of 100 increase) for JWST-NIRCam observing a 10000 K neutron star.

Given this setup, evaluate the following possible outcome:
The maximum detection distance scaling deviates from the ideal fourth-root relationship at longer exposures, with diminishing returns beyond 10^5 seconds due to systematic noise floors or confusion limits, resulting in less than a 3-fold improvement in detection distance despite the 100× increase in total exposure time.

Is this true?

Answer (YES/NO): NO